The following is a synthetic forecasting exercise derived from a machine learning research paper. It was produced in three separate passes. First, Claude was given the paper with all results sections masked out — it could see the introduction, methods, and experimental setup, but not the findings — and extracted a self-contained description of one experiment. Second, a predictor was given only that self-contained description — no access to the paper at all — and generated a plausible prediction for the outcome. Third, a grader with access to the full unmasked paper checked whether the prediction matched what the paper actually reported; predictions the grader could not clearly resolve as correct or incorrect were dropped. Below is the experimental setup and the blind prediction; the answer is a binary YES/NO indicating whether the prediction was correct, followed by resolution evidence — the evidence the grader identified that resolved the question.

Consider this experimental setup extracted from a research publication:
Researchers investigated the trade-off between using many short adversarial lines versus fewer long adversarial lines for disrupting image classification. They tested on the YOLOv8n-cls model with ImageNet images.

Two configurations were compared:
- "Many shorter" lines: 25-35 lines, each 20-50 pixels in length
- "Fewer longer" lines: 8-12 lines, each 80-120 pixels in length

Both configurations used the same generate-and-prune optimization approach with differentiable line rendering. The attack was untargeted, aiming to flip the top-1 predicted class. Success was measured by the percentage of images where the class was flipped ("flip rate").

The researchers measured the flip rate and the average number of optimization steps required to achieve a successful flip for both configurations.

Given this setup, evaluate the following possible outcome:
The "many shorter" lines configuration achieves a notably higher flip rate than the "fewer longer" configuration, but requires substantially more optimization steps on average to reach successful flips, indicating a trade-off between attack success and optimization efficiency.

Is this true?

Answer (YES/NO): NO